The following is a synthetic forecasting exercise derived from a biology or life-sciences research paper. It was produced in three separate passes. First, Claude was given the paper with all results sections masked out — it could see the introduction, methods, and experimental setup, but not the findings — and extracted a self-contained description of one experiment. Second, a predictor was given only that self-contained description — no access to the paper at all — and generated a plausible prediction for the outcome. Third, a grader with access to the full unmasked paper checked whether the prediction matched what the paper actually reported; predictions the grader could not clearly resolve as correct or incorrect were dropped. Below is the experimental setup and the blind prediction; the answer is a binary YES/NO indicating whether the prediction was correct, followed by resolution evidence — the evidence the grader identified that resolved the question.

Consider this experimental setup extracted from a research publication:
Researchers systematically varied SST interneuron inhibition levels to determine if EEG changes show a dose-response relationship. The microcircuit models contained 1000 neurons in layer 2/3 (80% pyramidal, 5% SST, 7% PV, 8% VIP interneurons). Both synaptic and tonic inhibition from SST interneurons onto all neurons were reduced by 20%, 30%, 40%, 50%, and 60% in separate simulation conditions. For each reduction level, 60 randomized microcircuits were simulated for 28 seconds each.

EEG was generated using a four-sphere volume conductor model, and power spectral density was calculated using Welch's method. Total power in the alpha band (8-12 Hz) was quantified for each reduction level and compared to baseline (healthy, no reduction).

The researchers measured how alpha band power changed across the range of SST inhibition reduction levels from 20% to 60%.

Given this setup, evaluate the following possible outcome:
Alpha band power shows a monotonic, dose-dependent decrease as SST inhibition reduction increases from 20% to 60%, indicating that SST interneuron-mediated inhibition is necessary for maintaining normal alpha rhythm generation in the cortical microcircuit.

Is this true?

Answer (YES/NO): NO